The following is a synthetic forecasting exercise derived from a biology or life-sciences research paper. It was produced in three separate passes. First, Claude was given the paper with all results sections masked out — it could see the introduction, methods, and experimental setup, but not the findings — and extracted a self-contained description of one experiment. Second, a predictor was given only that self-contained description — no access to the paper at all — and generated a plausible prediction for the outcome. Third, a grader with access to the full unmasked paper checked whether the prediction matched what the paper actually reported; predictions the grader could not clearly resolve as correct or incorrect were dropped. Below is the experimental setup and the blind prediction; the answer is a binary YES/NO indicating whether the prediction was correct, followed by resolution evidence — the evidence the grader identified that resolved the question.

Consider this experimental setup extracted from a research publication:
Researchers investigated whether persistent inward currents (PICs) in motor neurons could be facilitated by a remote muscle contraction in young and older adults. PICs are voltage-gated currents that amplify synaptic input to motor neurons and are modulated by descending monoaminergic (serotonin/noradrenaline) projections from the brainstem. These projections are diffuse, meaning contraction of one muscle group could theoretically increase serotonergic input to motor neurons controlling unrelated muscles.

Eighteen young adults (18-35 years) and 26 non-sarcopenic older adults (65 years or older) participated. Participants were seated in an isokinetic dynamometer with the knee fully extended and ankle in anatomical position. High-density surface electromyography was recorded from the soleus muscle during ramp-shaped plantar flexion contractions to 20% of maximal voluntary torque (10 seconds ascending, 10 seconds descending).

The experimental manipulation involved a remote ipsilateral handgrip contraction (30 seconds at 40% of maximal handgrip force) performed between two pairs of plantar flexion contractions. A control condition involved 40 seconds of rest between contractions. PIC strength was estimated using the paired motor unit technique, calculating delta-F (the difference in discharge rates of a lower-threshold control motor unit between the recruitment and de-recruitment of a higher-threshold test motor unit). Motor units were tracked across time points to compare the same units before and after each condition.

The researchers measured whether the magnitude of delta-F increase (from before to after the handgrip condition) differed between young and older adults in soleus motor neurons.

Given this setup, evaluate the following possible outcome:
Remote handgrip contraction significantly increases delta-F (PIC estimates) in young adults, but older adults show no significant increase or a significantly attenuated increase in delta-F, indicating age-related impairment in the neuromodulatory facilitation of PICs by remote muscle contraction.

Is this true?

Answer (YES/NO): NO